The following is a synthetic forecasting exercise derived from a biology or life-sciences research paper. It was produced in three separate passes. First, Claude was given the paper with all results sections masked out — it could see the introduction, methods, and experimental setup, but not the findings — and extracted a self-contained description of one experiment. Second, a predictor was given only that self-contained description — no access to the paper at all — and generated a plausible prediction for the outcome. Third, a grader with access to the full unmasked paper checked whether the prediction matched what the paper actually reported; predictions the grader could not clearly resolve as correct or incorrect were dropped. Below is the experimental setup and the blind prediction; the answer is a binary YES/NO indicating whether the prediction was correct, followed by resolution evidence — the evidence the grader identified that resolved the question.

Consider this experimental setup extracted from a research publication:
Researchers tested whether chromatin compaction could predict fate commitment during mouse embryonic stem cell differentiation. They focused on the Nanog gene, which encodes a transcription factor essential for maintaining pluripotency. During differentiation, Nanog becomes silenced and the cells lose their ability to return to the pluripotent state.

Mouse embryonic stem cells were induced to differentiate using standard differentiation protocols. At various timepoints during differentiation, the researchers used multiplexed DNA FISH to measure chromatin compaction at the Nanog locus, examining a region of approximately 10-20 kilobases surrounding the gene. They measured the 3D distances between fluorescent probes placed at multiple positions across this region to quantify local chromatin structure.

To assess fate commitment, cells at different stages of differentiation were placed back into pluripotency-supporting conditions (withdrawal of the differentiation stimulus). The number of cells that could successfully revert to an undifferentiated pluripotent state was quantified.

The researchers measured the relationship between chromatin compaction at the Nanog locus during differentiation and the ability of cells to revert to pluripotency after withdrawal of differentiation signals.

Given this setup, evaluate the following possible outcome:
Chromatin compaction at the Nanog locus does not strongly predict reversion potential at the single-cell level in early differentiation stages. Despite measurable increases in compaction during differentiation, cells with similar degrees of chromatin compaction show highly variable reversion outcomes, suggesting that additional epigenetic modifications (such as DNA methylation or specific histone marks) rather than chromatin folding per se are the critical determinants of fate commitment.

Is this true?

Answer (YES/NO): NO